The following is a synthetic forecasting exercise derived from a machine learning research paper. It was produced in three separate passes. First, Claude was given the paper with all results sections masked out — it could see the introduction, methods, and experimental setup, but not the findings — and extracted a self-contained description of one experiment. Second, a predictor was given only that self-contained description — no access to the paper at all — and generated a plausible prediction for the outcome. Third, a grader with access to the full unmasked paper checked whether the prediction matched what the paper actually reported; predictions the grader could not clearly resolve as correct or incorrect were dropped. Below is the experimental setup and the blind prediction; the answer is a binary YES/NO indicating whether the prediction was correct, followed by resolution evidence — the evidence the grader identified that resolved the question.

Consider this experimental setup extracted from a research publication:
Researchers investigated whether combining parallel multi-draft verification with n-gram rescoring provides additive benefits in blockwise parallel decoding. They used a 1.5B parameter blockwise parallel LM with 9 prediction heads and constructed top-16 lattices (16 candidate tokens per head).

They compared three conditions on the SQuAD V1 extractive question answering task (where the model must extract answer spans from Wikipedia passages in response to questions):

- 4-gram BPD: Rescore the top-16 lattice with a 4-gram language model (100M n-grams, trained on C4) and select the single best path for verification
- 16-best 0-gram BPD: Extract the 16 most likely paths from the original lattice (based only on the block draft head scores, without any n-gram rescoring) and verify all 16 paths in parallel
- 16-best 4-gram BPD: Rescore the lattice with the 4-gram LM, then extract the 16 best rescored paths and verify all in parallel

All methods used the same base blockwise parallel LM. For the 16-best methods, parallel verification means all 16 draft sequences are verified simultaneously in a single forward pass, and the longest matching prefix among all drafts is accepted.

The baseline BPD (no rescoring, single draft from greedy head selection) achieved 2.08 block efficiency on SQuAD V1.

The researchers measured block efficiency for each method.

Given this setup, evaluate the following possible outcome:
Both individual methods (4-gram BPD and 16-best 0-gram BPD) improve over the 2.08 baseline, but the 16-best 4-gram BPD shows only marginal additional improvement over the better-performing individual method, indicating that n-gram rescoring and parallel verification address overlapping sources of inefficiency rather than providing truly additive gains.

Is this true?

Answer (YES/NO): NO